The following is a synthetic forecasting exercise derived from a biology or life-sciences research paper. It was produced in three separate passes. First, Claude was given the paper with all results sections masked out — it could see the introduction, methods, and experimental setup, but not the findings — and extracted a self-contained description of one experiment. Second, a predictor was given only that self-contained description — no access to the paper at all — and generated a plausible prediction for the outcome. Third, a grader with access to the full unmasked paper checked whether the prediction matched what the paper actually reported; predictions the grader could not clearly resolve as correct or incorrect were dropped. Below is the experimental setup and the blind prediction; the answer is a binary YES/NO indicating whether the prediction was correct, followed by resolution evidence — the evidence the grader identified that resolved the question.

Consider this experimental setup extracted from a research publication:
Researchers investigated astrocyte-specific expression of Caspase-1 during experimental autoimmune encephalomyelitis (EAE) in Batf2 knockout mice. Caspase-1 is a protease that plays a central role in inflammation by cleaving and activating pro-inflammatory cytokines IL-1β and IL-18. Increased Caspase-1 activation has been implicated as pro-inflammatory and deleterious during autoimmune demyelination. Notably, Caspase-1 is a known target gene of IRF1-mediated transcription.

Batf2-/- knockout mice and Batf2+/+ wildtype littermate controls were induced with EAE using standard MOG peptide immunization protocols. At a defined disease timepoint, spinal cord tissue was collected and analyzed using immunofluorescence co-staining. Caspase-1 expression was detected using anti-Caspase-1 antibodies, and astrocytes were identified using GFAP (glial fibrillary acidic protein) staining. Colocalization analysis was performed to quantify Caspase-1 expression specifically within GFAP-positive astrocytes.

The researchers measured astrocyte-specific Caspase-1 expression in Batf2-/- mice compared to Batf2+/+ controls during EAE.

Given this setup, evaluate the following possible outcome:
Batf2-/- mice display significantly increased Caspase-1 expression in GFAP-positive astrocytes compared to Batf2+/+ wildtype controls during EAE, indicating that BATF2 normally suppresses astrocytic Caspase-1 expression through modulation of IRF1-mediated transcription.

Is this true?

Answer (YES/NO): YES